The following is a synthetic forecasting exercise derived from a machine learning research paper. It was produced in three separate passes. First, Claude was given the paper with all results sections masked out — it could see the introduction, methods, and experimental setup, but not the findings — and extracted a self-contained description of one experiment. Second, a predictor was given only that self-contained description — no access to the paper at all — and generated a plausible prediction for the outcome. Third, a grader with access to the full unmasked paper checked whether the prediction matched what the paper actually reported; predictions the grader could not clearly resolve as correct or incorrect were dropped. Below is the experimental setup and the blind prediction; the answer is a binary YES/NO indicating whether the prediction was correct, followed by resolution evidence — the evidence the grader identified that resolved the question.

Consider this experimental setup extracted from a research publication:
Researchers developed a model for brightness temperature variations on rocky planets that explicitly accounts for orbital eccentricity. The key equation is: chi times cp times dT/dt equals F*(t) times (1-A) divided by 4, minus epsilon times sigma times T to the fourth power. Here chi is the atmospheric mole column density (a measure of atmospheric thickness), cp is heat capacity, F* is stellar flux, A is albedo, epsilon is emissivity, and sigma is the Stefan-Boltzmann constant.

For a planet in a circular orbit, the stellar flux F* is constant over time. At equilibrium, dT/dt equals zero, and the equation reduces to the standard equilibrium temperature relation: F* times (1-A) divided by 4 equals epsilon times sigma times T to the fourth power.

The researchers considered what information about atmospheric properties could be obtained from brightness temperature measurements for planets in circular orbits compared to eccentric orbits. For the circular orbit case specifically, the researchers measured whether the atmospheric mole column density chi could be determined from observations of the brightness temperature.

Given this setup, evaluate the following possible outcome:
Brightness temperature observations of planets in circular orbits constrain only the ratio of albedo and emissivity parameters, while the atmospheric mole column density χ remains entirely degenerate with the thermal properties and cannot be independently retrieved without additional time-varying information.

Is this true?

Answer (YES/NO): NO